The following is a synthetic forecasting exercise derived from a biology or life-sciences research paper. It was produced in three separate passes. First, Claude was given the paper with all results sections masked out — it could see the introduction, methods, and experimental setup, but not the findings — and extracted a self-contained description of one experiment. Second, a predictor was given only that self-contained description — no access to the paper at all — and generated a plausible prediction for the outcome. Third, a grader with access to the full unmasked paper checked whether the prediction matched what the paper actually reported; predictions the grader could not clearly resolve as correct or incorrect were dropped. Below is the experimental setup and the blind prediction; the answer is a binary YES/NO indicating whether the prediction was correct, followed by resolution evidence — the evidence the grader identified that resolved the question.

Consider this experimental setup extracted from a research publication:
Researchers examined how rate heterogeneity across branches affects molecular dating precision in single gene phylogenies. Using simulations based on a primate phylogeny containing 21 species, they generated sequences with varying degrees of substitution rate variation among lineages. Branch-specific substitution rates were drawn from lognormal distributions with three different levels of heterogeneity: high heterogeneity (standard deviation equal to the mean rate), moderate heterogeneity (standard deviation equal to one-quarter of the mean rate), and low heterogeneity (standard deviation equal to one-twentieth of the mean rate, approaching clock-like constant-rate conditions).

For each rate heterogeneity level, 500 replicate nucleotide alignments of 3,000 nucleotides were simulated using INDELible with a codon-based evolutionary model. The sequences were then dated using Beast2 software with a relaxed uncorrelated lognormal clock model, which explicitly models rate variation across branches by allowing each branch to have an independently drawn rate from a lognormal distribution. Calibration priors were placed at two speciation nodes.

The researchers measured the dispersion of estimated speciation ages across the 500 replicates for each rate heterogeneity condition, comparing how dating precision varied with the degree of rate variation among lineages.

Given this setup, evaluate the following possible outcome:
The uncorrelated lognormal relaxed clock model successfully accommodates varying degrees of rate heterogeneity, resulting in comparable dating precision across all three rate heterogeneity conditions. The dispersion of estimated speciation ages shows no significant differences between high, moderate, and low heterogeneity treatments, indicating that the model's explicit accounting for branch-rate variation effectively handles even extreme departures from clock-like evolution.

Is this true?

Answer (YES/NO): NO